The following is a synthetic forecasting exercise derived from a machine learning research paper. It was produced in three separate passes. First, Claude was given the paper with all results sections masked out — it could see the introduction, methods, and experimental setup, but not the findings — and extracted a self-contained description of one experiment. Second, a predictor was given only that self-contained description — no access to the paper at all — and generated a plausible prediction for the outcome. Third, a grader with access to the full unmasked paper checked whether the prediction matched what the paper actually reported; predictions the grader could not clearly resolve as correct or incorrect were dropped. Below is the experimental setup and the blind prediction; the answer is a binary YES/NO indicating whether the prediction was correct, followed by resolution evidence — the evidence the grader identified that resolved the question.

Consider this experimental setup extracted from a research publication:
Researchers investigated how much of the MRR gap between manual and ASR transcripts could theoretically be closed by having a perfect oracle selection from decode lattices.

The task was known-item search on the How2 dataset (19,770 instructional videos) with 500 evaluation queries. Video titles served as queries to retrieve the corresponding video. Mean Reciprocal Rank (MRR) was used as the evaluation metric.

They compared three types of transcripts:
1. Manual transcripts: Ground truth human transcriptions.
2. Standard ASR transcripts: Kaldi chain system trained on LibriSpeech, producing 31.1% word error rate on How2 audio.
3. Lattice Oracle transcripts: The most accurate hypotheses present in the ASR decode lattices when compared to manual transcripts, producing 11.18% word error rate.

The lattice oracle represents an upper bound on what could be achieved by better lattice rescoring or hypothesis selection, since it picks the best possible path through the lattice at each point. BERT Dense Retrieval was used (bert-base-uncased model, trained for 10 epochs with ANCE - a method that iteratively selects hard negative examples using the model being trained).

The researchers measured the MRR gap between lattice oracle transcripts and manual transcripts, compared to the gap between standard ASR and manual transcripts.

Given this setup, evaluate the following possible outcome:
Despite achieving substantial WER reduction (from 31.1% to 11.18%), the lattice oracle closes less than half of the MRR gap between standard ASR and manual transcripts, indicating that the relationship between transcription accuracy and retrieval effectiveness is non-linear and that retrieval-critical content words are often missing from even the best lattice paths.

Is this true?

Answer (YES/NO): NO